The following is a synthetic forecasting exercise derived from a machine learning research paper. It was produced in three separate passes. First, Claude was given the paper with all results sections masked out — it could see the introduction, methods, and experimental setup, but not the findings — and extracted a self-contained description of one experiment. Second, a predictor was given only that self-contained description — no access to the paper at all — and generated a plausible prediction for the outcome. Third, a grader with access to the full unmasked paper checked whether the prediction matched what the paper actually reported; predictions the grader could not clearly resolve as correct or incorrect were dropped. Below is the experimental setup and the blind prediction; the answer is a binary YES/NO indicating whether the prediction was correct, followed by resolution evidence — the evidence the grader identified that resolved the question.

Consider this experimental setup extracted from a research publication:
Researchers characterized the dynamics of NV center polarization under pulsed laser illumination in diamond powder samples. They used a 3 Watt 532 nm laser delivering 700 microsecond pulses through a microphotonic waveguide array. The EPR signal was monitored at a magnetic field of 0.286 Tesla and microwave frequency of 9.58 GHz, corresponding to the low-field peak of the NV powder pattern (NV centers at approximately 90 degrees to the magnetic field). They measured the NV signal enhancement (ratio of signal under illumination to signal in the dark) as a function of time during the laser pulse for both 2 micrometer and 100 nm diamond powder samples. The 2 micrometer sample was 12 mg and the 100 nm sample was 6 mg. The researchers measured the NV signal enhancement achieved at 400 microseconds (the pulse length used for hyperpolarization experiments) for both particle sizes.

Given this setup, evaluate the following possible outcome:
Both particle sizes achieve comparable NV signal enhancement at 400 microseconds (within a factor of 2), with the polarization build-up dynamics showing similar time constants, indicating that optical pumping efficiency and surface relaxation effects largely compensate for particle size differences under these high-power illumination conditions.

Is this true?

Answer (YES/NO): YES